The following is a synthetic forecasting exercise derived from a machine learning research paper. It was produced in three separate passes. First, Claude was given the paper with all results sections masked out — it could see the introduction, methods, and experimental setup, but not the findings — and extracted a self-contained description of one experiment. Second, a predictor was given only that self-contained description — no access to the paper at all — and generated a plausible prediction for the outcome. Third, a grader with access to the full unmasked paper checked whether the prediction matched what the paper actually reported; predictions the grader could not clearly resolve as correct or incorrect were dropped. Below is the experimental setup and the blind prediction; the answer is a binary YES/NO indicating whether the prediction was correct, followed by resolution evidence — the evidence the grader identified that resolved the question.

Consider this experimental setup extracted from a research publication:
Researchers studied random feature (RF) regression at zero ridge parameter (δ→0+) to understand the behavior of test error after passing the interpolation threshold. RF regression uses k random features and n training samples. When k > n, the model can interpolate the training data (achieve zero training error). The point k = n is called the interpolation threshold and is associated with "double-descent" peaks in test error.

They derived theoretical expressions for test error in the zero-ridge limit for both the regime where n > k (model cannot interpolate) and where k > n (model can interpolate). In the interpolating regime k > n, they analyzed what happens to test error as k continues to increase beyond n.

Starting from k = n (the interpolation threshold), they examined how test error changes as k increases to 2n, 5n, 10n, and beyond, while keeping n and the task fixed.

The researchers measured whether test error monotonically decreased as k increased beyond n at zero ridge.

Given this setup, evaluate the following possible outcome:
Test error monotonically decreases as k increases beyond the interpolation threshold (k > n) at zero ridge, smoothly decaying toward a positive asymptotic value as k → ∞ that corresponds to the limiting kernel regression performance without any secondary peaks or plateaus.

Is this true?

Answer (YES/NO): YES